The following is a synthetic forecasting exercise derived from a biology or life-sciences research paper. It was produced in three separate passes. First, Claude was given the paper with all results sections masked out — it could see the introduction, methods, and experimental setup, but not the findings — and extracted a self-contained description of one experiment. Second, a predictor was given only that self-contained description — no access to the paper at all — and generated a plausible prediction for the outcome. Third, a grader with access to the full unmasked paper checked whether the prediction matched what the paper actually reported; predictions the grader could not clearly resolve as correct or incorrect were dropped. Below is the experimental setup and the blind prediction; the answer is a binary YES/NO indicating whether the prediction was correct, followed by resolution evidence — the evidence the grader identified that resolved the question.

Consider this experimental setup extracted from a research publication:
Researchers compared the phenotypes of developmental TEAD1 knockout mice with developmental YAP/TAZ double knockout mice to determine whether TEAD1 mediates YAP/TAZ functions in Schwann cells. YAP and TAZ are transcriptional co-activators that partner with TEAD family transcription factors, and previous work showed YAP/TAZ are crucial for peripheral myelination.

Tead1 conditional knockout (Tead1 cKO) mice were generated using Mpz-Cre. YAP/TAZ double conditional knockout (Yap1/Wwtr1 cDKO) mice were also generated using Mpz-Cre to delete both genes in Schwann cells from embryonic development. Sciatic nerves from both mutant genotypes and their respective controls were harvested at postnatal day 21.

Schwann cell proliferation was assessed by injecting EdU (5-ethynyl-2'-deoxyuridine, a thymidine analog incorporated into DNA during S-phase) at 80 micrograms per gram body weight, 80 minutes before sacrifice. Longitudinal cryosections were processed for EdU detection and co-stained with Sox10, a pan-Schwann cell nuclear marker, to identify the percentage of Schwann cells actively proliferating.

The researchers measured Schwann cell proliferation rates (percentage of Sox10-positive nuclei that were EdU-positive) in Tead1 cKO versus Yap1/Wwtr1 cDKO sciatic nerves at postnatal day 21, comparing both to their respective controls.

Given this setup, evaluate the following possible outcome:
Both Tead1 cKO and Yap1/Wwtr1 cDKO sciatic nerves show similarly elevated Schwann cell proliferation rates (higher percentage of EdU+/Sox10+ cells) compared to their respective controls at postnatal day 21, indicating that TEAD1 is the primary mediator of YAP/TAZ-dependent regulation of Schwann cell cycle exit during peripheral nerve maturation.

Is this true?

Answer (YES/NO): NO